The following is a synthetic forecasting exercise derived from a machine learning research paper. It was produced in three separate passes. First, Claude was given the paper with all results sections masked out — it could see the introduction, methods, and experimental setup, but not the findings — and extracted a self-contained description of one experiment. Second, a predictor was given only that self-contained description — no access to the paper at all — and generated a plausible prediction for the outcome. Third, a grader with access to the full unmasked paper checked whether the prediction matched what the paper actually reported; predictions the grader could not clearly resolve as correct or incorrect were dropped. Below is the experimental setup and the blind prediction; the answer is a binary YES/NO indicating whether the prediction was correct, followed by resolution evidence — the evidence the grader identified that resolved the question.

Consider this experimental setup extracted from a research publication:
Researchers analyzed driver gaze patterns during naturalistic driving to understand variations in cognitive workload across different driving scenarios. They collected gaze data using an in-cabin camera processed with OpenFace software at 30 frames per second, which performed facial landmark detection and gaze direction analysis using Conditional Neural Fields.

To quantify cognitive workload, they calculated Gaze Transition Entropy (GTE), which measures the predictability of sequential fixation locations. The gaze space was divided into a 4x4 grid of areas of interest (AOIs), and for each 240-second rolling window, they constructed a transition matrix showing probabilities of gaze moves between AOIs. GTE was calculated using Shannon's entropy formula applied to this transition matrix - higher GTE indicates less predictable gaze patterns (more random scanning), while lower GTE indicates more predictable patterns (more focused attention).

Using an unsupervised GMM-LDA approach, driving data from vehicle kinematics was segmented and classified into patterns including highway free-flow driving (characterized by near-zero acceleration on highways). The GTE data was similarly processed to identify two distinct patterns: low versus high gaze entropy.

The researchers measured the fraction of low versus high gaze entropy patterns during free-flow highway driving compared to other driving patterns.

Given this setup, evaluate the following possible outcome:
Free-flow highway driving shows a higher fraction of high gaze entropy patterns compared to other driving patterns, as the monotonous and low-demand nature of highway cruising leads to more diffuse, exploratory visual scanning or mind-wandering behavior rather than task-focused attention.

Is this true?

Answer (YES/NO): NO